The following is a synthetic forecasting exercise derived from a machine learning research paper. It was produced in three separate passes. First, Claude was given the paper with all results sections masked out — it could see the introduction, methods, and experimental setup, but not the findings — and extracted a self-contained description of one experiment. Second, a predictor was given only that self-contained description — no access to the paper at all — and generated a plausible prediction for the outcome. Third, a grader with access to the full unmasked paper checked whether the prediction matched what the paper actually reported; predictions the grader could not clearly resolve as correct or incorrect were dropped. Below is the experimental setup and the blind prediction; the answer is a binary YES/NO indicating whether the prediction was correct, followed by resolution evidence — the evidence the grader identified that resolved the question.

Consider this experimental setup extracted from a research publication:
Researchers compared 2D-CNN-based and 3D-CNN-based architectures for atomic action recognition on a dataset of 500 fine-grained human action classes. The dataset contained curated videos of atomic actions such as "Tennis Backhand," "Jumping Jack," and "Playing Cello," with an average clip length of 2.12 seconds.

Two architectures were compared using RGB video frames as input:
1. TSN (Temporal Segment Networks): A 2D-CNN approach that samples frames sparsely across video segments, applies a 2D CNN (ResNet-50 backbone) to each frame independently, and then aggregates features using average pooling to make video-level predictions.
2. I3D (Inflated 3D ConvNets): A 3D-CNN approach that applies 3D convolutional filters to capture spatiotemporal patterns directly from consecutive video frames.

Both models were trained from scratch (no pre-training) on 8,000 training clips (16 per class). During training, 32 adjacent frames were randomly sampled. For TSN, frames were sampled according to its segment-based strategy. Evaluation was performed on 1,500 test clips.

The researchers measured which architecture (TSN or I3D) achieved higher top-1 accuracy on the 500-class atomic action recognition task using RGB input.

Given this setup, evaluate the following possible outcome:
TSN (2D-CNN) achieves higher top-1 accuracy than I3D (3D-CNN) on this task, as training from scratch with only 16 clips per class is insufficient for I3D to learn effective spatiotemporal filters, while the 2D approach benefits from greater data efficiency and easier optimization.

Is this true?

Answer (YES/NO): YES